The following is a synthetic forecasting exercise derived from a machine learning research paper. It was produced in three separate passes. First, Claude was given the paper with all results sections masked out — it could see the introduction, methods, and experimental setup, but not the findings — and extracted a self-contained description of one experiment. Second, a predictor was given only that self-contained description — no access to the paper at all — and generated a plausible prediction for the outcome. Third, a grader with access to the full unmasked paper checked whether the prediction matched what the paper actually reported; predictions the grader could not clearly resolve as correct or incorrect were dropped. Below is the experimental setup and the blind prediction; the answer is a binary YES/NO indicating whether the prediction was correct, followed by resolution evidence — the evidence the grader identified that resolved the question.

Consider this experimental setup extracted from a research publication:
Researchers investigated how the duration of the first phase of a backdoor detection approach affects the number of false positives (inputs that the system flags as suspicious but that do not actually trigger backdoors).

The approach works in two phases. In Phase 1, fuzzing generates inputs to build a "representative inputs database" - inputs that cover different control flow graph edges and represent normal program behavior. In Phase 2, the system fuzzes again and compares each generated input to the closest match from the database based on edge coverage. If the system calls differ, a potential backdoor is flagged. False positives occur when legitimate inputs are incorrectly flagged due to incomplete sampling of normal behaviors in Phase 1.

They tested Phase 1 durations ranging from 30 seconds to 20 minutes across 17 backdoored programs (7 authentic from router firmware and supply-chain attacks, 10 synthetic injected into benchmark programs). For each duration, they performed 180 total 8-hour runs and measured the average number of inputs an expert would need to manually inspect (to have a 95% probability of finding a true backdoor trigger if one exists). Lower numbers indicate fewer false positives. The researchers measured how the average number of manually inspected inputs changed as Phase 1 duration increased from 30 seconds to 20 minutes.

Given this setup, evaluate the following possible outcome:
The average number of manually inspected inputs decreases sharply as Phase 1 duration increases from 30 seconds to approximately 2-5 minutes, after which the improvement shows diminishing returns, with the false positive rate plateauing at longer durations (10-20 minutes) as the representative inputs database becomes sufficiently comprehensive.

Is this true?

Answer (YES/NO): NO